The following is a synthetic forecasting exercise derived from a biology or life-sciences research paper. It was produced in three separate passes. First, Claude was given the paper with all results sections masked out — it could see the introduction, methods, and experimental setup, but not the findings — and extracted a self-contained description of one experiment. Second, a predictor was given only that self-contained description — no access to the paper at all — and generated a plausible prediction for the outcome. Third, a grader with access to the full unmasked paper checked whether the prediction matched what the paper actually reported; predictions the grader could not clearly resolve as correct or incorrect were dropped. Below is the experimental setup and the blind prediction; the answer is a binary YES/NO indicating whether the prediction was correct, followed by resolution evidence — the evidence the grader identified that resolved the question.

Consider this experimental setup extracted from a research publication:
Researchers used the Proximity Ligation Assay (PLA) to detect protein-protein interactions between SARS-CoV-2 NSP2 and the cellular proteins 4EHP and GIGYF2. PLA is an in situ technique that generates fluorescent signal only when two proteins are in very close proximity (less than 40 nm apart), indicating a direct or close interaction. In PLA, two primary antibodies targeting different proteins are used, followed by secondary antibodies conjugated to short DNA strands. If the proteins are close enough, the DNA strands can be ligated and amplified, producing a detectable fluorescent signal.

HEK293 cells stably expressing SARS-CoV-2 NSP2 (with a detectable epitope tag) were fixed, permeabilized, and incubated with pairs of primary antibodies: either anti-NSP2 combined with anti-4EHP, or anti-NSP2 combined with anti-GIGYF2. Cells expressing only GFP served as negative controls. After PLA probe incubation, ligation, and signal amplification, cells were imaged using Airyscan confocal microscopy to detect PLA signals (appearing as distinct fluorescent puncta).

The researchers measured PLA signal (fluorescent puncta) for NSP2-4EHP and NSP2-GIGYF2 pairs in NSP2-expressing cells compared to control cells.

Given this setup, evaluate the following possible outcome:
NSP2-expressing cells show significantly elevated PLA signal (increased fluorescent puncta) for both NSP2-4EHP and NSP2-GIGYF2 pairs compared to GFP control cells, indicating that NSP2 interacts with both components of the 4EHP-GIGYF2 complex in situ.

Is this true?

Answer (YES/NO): NO